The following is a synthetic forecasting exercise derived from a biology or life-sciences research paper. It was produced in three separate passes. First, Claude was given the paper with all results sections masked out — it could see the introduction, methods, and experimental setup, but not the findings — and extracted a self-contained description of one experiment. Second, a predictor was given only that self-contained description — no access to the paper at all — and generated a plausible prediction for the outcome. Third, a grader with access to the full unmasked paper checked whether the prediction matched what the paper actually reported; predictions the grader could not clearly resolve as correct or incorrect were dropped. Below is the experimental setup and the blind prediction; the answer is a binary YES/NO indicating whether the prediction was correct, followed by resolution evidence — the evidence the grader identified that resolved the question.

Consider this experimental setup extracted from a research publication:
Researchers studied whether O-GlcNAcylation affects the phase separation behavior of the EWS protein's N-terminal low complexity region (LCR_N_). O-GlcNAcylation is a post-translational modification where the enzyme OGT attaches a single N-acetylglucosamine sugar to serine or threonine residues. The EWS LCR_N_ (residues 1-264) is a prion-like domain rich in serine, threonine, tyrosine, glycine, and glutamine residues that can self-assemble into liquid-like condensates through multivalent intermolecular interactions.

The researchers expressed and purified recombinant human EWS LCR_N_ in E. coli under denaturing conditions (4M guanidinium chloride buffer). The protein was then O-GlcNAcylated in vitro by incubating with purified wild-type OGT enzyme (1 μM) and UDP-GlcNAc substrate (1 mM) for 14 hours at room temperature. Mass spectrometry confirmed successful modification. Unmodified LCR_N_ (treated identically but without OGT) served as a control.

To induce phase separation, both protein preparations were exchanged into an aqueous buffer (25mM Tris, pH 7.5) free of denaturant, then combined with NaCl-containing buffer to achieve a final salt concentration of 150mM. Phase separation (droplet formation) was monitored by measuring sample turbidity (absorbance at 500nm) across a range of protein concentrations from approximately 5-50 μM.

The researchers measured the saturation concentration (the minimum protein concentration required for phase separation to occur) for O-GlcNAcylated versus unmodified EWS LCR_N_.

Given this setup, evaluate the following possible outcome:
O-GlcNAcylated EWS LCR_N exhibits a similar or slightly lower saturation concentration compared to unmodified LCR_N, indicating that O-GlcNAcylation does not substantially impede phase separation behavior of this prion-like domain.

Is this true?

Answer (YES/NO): NO